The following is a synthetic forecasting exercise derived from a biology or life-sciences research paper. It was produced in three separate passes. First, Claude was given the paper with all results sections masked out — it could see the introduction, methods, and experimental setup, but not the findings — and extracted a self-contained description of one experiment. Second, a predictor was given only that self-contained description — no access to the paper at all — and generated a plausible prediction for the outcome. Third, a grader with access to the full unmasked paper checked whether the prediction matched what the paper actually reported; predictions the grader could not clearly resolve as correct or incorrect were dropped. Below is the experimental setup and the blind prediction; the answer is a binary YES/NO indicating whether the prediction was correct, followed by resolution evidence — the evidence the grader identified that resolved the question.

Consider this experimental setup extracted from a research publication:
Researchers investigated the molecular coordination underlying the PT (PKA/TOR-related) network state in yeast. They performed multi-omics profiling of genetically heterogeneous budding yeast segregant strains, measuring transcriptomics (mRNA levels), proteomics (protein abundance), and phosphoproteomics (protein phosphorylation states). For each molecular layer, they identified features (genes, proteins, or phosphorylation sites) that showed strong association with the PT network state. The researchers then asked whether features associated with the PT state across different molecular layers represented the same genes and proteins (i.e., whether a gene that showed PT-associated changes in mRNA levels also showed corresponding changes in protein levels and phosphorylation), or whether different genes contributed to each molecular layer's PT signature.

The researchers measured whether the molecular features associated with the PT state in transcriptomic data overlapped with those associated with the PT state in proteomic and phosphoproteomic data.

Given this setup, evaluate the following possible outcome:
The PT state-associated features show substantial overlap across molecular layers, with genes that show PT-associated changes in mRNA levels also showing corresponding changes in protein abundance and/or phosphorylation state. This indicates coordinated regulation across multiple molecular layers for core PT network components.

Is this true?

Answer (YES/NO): YES